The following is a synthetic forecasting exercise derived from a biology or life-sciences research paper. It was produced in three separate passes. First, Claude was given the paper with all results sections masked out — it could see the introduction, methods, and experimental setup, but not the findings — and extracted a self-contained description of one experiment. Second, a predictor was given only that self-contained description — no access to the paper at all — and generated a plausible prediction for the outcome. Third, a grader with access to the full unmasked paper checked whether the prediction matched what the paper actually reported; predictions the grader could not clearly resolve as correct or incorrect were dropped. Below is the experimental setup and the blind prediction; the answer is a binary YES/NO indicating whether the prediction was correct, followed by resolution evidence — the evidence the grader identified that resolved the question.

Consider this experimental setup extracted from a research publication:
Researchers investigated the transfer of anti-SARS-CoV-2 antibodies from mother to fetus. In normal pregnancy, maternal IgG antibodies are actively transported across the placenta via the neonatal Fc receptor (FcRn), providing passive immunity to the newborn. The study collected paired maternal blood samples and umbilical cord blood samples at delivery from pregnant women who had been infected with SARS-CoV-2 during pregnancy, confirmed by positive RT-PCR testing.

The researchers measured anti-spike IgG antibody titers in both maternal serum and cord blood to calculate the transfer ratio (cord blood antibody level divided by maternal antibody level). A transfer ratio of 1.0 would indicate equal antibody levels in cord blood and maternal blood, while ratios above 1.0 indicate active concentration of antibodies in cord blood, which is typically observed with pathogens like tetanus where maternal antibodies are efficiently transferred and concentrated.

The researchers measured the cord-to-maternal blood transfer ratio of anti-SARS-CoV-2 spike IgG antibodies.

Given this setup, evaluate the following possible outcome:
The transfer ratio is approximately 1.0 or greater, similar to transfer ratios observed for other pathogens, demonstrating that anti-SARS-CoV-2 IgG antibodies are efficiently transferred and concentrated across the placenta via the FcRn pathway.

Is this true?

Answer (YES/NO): NO